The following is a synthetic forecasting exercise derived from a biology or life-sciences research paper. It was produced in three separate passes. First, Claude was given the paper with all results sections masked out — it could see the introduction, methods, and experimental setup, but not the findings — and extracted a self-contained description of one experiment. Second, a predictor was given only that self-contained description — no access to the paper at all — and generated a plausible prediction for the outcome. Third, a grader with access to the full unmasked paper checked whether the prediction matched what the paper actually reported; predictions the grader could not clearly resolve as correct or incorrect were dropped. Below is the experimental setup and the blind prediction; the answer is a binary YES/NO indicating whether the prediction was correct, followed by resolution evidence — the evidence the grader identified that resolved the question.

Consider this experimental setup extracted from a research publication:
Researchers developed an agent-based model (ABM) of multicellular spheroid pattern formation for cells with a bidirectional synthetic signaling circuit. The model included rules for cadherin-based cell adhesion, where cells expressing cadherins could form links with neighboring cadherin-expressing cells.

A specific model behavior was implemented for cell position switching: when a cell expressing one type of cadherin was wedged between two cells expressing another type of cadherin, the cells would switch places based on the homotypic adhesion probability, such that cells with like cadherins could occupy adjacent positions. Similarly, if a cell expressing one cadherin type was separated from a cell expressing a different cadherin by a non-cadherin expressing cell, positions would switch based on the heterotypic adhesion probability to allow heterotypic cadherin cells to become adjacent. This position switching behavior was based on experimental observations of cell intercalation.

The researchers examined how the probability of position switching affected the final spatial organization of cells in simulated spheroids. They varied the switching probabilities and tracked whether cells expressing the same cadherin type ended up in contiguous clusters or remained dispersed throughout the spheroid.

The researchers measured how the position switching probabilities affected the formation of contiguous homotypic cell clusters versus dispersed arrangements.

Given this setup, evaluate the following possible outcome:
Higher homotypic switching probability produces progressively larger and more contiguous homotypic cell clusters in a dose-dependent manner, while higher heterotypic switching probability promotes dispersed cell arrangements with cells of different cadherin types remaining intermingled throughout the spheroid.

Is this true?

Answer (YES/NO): NO